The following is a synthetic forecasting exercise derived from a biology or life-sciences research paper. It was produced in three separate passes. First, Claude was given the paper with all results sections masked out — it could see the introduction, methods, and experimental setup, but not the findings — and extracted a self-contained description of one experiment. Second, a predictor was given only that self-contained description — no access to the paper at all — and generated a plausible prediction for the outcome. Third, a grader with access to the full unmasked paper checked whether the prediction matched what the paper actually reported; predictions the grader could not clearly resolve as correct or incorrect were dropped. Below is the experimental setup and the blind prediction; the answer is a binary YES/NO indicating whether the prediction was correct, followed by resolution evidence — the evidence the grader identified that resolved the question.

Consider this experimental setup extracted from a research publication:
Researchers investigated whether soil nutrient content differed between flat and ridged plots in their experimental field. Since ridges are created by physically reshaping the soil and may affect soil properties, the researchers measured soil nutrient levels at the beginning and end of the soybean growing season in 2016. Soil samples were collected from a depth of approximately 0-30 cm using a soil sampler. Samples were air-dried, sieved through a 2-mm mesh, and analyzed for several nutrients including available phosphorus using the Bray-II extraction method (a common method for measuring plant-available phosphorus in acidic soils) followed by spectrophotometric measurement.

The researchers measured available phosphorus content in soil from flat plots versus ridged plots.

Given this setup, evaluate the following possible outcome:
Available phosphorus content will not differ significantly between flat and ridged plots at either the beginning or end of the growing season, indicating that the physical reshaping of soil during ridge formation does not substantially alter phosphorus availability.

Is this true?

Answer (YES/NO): YES